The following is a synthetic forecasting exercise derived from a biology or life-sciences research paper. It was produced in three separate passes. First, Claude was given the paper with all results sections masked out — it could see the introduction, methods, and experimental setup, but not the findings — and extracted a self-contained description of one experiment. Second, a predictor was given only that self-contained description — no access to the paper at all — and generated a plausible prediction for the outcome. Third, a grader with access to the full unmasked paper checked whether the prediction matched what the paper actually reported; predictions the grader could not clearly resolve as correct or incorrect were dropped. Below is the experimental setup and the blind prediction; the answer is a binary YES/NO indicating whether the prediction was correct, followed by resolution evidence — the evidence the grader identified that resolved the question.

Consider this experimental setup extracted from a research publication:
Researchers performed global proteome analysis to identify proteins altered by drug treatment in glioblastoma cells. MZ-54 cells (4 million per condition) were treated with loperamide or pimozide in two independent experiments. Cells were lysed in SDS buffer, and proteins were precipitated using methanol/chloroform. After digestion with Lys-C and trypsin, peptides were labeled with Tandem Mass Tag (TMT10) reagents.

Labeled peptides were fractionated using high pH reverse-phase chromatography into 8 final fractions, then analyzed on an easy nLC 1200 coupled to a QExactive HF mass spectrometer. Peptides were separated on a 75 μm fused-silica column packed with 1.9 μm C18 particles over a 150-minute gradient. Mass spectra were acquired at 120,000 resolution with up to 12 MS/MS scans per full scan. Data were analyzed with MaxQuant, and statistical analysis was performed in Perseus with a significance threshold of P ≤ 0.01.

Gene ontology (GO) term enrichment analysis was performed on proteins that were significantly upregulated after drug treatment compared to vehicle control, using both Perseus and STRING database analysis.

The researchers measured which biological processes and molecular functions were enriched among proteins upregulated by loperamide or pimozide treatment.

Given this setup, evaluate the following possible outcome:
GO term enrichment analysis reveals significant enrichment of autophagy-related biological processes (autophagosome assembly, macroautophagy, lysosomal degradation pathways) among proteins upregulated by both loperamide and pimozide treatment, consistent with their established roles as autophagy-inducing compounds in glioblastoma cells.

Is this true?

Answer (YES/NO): YES